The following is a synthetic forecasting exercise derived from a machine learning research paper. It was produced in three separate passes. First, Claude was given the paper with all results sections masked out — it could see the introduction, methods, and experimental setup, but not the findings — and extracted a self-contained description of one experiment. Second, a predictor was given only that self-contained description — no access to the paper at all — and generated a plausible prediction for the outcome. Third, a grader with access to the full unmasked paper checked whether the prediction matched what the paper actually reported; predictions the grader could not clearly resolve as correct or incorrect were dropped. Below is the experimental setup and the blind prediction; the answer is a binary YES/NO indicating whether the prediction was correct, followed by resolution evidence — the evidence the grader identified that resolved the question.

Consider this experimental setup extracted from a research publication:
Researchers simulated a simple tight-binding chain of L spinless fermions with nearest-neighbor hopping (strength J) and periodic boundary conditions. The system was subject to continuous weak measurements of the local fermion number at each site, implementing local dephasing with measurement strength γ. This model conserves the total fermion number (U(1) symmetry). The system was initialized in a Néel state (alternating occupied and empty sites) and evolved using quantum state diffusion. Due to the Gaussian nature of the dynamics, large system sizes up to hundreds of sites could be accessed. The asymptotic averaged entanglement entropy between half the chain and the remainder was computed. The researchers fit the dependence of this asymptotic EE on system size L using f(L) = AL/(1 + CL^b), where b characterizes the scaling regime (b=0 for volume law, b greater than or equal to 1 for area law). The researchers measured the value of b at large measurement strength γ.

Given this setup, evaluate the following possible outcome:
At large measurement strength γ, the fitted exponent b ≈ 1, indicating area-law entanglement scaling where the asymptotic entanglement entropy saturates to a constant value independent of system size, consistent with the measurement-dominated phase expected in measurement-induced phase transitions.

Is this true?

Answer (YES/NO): YES